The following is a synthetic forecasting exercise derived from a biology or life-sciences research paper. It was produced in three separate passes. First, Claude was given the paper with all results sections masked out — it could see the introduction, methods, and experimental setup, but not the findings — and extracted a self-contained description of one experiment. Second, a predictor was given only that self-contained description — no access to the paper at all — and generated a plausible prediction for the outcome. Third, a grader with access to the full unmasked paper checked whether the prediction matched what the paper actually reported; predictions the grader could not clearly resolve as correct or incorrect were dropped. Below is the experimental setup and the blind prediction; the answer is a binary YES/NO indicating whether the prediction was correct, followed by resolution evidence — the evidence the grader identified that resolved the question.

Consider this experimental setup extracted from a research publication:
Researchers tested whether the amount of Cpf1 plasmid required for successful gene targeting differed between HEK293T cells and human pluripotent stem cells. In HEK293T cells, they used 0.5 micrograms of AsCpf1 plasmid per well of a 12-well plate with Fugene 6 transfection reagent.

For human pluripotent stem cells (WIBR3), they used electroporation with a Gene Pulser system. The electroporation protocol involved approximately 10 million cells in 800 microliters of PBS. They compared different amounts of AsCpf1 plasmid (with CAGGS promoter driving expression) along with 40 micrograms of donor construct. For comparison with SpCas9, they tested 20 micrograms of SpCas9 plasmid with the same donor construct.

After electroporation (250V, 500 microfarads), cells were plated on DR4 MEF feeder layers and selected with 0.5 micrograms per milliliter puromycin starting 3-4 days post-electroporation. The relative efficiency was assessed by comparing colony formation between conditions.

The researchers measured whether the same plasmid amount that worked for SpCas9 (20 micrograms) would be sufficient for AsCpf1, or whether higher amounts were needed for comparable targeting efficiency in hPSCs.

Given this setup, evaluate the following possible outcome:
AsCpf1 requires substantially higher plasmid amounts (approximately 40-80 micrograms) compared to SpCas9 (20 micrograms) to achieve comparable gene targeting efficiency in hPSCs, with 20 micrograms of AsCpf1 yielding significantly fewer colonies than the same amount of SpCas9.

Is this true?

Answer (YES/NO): NO